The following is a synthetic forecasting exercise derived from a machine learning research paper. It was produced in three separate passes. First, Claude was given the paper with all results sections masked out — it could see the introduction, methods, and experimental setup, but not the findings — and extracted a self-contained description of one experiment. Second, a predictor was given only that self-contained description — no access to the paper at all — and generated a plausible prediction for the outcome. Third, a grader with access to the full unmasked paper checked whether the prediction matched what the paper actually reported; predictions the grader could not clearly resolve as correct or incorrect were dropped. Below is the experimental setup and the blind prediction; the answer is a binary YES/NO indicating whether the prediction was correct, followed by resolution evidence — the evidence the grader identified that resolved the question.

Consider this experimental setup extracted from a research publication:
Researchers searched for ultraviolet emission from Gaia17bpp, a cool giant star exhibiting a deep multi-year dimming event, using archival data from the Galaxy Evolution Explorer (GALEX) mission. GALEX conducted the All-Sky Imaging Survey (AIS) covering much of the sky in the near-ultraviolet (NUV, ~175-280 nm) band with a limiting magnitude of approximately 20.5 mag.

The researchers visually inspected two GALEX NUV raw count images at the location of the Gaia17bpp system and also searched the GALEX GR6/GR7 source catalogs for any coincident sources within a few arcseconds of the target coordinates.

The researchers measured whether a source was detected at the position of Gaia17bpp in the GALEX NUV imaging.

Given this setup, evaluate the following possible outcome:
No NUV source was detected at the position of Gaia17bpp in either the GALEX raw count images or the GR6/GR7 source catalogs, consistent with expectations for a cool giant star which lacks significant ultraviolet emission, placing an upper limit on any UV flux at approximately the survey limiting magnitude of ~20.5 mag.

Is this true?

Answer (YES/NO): YES